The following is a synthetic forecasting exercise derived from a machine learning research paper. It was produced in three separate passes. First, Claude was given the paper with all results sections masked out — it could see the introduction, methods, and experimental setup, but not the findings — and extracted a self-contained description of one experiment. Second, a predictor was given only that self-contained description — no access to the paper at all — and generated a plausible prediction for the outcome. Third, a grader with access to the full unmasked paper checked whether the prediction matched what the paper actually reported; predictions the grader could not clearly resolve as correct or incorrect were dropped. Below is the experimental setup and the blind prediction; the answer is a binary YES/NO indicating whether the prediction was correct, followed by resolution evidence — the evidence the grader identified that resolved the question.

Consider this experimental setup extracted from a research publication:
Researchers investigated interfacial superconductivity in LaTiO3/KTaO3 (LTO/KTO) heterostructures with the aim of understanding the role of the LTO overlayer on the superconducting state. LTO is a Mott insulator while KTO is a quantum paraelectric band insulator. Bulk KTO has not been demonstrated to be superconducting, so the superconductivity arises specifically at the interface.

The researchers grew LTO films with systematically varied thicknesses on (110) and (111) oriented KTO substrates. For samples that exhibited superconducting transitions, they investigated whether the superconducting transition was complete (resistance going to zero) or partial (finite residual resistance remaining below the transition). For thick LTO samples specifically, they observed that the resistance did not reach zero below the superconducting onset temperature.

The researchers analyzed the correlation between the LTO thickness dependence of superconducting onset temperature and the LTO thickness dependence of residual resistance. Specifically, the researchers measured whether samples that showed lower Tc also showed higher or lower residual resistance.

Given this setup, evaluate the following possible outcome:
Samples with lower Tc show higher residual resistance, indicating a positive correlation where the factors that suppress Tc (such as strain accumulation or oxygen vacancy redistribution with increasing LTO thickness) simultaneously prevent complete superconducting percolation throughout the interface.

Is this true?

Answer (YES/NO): YES